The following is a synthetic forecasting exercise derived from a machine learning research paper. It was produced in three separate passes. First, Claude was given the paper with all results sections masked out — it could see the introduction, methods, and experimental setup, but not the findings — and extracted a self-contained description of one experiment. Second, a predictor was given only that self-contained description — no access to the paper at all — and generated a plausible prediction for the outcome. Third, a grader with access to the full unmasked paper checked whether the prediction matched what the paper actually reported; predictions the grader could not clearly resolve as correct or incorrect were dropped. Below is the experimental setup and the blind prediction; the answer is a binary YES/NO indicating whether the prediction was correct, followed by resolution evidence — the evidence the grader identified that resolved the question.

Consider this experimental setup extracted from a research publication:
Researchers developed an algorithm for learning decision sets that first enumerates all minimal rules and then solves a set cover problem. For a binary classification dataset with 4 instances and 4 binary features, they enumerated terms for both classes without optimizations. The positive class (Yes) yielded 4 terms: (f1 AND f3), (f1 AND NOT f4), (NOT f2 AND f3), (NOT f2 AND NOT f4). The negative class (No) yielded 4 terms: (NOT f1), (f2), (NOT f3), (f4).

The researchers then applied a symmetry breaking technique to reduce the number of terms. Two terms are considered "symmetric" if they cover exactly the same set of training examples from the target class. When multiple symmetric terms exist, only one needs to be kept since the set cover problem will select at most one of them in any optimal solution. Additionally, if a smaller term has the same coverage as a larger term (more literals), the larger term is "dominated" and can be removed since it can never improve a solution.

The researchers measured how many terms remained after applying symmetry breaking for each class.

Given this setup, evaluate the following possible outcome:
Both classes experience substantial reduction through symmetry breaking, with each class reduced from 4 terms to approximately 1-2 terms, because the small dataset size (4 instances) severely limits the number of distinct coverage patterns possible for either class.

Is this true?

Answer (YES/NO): YES